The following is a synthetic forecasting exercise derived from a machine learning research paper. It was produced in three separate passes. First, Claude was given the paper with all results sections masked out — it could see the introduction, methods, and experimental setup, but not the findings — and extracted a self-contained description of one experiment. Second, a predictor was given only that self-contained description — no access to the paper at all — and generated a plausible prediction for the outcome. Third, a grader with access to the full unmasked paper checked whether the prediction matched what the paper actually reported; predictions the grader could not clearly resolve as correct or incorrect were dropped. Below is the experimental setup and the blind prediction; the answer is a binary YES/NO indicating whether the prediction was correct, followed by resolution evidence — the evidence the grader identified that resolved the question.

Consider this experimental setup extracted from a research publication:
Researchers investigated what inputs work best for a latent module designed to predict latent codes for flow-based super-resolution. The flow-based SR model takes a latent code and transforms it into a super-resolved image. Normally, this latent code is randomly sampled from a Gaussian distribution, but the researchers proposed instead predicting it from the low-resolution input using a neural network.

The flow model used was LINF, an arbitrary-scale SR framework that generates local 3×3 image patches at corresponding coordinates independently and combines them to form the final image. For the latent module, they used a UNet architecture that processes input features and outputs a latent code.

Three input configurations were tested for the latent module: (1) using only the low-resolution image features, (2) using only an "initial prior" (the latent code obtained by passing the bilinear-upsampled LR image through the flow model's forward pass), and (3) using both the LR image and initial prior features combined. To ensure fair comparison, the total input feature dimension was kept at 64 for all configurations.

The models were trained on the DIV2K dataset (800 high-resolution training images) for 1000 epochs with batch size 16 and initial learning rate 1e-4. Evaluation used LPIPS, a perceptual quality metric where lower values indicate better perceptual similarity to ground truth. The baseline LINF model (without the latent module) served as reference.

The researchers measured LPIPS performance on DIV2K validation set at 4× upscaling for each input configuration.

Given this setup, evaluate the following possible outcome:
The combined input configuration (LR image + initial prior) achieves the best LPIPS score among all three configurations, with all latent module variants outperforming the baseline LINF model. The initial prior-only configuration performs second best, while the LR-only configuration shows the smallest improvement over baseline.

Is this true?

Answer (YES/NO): NO